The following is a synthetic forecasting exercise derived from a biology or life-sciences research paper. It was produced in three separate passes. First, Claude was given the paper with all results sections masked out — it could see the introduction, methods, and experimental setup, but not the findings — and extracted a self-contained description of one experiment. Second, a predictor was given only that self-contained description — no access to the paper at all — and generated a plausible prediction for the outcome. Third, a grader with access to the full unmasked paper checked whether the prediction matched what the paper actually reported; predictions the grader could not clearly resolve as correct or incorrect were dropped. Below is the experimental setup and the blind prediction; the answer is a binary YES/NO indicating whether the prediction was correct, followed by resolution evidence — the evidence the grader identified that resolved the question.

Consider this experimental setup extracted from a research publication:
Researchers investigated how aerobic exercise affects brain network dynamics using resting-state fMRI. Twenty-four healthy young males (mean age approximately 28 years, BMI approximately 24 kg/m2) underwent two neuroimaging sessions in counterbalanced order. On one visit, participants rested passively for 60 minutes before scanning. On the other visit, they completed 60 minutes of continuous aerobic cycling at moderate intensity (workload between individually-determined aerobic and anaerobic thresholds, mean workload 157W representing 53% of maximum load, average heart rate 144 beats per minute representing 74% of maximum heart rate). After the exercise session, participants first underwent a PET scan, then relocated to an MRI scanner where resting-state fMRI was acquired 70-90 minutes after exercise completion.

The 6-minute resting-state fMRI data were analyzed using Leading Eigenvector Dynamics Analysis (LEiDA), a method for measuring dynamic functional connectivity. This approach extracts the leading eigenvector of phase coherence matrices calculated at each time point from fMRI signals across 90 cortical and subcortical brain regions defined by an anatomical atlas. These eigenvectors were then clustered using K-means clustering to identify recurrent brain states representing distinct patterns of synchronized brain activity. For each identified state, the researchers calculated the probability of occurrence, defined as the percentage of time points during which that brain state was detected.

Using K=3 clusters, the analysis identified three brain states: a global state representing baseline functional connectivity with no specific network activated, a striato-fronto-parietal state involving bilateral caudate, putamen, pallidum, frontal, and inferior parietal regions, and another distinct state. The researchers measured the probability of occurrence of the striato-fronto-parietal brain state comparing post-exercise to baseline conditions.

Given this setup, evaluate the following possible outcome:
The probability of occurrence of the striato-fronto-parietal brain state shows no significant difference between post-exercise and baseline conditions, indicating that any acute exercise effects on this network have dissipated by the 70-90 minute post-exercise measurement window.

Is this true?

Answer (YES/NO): NO